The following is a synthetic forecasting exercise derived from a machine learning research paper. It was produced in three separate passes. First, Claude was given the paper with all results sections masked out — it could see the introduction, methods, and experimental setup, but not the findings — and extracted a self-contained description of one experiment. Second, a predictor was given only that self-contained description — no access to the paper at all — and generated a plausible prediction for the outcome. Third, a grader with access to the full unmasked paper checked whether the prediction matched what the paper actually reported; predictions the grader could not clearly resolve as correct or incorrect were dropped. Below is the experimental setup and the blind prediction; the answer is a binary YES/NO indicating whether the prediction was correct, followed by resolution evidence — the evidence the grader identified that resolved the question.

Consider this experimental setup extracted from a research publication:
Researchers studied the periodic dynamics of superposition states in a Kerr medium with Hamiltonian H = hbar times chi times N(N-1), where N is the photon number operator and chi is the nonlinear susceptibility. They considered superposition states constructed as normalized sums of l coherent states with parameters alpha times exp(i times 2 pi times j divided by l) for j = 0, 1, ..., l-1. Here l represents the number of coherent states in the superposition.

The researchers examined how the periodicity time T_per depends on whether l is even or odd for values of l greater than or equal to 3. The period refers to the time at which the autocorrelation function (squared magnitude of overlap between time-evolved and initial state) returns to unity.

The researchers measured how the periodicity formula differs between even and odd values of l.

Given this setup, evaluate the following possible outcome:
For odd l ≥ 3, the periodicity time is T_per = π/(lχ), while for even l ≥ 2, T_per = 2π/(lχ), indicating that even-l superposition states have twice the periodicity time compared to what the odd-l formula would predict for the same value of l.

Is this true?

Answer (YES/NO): YES